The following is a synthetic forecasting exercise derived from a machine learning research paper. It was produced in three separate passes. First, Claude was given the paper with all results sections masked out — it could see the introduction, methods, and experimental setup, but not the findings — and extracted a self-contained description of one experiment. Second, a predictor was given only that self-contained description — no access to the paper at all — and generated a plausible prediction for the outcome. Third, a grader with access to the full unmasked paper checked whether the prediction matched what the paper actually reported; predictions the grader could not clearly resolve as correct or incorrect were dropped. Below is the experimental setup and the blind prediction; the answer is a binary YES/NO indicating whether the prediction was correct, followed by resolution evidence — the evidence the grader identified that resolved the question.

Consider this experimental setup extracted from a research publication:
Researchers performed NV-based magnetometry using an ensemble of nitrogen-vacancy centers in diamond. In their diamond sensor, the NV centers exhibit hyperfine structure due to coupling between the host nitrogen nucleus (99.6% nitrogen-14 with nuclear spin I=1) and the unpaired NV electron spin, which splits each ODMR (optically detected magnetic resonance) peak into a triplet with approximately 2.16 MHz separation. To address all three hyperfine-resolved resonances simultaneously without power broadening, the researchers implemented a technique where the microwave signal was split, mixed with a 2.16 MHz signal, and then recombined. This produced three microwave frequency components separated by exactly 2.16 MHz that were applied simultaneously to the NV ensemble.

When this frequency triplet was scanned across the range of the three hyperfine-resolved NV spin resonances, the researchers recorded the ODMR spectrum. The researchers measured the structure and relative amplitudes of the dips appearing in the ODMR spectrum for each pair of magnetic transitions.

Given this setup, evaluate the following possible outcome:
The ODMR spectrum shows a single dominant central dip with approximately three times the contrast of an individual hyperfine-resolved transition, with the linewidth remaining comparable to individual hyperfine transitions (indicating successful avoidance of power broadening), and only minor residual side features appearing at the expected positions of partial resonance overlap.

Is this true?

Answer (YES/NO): NO